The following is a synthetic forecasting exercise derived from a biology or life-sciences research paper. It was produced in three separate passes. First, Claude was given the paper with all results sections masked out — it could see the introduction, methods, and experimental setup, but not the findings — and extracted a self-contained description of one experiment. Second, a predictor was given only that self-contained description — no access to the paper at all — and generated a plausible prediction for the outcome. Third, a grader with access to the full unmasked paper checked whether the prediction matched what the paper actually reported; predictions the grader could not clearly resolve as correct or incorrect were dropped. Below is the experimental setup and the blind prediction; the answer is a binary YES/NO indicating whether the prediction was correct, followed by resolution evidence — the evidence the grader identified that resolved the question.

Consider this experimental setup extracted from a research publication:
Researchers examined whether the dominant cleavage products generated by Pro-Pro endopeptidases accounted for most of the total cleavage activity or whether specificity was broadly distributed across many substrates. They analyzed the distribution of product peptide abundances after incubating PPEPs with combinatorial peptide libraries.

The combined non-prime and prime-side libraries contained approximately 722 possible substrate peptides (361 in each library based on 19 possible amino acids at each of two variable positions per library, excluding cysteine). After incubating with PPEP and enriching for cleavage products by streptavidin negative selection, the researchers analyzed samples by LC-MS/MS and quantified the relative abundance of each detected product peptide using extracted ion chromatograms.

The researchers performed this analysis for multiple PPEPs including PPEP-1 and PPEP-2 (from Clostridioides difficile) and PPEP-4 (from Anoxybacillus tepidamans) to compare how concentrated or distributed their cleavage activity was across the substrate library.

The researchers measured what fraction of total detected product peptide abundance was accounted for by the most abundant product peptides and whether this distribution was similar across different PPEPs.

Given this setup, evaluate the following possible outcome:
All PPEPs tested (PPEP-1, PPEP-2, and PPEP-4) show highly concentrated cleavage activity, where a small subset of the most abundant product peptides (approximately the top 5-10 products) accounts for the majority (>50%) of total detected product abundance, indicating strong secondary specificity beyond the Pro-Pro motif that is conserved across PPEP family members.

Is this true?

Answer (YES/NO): NO